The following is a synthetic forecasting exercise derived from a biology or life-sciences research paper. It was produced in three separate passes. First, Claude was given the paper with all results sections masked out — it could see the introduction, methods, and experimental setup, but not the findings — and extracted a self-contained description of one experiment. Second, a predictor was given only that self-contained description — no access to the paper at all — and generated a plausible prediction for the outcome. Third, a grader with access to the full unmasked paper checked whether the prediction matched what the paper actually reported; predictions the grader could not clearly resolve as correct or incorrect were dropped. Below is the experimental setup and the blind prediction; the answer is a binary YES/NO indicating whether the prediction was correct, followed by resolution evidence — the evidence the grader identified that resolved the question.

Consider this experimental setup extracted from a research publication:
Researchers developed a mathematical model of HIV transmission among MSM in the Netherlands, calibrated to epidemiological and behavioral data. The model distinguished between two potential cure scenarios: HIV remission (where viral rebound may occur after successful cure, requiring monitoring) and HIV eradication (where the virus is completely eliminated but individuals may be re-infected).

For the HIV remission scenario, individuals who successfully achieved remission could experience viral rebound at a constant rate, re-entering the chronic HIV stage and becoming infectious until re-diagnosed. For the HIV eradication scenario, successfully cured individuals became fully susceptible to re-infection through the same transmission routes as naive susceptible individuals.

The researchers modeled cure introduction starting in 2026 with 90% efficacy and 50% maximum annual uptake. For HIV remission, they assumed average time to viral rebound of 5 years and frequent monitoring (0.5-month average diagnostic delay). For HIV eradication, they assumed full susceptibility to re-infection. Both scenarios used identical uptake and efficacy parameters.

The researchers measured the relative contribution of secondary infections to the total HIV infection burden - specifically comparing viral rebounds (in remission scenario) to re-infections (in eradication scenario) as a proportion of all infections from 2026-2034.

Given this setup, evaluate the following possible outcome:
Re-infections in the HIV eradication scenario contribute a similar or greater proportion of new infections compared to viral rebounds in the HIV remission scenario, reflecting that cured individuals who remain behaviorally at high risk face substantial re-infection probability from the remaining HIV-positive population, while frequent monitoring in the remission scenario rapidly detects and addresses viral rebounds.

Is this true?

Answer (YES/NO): NO